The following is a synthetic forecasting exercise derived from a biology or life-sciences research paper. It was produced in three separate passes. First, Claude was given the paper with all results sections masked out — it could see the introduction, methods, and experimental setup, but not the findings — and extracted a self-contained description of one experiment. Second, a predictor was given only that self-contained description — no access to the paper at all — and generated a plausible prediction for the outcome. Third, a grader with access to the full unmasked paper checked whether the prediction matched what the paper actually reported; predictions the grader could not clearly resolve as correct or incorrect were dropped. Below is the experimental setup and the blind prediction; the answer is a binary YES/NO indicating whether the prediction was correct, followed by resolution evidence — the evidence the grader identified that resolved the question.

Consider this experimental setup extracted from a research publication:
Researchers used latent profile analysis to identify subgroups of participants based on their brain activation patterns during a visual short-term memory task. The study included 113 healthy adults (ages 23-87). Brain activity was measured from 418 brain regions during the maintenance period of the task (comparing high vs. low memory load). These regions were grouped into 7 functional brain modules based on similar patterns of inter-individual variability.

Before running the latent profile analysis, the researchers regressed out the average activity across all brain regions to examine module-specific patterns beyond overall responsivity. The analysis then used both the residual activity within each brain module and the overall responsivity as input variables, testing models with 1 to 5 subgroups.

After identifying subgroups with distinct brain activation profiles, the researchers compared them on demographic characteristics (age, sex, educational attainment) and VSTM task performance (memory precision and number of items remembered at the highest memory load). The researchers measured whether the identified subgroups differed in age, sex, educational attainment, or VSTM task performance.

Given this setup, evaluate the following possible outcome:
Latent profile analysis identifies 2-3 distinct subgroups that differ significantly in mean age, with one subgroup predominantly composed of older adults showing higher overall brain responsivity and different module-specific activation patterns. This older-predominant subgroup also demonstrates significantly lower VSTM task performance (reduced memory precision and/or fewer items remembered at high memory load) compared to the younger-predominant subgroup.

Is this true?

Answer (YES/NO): NO